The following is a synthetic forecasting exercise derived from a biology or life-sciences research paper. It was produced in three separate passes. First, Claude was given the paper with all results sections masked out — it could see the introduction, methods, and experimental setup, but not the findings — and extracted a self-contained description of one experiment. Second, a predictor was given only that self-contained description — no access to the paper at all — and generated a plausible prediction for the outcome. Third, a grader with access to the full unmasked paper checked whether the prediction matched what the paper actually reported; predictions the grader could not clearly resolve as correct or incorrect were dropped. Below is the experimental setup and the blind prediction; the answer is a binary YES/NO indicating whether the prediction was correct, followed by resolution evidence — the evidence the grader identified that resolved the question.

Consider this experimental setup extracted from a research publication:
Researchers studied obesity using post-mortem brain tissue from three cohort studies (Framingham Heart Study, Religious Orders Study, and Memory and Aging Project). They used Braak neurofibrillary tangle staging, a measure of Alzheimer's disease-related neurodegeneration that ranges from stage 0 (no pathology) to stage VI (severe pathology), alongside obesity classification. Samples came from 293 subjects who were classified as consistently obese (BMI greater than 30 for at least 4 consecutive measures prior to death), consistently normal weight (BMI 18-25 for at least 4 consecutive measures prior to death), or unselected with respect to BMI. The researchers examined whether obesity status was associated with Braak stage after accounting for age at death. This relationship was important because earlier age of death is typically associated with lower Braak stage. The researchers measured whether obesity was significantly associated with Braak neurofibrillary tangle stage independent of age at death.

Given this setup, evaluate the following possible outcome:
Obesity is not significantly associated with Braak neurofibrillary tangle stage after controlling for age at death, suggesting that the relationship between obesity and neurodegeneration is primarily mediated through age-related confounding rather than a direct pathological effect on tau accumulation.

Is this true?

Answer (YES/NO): NO